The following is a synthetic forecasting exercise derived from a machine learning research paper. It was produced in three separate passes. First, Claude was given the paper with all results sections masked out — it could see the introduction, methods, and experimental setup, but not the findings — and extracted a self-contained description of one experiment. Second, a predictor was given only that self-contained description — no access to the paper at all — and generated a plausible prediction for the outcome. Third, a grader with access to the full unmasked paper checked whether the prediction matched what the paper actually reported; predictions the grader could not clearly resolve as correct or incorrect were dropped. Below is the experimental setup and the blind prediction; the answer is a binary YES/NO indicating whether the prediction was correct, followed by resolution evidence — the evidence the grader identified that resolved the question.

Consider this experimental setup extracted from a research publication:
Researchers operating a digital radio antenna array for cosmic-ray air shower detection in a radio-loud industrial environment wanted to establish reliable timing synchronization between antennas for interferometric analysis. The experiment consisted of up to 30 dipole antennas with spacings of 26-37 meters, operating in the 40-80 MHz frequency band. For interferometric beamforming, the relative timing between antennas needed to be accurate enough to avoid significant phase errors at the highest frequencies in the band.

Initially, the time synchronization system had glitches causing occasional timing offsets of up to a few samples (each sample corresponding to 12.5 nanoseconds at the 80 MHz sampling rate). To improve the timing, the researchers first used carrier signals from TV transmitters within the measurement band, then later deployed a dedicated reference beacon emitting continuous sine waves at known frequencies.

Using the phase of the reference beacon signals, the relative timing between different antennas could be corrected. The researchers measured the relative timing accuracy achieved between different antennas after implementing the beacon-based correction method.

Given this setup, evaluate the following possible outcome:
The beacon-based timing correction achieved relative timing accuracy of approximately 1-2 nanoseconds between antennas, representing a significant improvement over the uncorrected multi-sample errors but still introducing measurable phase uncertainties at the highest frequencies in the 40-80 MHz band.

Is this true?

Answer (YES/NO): YES